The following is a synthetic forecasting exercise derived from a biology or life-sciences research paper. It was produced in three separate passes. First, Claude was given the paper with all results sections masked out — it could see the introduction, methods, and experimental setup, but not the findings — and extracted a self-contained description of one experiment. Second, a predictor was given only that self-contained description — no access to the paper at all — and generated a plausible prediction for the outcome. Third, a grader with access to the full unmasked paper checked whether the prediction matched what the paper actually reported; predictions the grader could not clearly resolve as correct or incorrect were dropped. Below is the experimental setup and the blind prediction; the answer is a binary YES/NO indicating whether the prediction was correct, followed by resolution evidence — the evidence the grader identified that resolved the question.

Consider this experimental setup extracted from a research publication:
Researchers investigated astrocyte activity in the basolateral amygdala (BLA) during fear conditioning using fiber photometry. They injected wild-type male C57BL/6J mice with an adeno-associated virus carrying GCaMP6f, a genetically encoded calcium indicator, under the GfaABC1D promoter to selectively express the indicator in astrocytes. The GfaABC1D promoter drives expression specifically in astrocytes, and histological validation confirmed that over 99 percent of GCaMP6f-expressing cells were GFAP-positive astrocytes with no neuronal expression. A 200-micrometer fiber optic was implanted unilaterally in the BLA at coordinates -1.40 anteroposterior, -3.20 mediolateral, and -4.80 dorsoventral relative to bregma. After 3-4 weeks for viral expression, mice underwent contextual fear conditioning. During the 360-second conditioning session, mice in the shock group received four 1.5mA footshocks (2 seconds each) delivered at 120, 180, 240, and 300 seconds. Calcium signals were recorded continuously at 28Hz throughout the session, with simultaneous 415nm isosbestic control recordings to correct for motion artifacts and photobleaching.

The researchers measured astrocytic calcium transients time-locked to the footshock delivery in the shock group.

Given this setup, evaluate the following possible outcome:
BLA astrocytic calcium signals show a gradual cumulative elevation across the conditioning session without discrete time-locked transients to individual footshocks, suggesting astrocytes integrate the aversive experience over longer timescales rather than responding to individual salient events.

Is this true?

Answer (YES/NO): NO